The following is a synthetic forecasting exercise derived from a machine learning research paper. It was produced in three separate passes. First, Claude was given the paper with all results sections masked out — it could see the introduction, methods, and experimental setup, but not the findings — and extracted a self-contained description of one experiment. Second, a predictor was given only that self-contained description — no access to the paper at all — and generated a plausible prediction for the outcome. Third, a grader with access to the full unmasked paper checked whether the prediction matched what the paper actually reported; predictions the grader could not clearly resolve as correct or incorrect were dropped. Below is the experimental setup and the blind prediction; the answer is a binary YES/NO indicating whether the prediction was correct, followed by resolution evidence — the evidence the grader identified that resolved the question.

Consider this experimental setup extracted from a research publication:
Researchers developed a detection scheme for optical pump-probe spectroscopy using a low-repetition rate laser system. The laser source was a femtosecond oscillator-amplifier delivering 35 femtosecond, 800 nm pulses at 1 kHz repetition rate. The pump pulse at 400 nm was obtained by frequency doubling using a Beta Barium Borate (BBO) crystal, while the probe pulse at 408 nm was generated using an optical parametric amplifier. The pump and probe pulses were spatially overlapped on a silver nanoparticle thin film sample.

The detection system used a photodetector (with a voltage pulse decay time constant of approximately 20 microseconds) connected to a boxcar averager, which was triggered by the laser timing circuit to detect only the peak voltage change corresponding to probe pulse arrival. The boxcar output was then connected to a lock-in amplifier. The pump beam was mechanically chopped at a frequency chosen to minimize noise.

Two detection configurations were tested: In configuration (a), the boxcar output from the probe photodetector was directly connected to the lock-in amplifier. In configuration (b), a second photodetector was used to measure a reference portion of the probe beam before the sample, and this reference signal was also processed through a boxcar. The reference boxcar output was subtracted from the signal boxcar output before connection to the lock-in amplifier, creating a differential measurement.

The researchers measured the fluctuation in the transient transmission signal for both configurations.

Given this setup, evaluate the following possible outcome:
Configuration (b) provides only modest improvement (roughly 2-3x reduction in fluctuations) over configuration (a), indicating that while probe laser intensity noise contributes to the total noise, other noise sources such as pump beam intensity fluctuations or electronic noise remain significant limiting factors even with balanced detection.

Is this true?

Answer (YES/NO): YES